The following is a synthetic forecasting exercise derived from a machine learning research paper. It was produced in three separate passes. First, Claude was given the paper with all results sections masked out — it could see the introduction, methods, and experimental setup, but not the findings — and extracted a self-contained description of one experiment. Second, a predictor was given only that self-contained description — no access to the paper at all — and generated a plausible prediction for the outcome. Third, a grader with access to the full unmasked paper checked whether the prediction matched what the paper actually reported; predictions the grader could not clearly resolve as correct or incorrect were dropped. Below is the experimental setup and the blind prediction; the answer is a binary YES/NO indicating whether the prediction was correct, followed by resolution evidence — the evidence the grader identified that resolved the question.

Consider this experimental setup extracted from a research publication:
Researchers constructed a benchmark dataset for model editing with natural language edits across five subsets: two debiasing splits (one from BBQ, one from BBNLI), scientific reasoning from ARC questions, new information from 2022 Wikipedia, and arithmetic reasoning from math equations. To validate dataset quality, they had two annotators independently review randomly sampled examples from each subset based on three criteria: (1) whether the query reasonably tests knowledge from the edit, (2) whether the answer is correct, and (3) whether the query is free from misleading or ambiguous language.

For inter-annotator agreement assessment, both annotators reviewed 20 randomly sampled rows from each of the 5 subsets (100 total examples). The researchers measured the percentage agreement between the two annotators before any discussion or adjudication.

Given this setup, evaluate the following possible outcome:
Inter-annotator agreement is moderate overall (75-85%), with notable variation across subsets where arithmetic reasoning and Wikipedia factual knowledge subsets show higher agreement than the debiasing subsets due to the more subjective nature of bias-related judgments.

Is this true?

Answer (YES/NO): NO